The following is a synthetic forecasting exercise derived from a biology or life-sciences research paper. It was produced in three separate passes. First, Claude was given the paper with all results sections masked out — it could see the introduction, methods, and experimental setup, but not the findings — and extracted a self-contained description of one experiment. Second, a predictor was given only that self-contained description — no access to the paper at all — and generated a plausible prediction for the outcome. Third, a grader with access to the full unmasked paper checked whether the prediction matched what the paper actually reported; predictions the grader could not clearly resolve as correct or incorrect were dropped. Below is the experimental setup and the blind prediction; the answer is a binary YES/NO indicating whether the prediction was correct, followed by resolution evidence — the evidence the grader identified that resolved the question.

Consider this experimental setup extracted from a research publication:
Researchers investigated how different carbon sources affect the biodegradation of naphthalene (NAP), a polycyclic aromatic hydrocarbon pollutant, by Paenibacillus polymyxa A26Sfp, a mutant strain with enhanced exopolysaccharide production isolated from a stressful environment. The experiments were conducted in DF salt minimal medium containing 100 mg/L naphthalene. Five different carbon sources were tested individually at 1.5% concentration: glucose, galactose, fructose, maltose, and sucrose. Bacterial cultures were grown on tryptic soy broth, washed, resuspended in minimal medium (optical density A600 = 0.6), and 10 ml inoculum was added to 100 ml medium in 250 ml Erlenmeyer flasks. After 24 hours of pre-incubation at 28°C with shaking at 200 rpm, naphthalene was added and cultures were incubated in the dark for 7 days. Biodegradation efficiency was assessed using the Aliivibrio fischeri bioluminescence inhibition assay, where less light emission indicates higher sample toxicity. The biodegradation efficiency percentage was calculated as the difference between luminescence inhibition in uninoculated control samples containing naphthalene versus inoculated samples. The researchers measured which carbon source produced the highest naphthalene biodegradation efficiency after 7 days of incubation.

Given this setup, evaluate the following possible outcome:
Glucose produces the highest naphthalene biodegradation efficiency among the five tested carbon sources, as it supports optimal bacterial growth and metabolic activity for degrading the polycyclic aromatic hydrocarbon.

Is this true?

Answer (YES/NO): NO